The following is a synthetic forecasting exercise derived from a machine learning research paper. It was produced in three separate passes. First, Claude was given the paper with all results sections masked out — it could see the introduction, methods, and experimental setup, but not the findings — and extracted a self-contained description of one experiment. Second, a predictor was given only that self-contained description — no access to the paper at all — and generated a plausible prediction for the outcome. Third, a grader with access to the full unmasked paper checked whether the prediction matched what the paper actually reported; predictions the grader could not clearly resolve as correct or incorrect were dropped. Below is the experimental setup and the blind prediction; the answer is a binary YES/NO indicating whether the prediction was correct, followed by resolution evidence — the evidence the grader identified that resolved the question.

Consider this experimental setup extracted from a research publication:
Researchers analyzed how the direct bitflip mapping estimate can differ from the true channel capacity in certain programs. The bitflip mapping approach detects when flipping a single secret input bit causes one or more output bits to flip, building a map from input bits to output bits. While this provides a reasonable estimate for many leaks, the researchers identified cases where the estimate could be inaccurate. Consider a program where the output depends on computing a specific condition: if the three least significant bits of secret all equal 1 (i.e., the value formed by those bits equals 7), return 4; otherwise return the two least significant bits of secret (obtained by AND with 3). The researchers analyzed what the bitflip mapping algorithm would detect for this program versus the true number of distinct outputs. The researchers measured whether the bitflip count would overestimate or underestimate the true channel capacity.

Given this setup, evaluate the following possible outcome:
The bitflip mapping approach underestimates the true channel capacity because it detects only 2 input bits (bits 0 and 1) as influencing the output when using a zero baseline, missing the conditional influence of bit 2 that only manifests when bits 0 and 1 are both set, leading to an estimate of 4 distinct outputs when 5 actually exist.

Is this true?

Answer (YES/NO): YES